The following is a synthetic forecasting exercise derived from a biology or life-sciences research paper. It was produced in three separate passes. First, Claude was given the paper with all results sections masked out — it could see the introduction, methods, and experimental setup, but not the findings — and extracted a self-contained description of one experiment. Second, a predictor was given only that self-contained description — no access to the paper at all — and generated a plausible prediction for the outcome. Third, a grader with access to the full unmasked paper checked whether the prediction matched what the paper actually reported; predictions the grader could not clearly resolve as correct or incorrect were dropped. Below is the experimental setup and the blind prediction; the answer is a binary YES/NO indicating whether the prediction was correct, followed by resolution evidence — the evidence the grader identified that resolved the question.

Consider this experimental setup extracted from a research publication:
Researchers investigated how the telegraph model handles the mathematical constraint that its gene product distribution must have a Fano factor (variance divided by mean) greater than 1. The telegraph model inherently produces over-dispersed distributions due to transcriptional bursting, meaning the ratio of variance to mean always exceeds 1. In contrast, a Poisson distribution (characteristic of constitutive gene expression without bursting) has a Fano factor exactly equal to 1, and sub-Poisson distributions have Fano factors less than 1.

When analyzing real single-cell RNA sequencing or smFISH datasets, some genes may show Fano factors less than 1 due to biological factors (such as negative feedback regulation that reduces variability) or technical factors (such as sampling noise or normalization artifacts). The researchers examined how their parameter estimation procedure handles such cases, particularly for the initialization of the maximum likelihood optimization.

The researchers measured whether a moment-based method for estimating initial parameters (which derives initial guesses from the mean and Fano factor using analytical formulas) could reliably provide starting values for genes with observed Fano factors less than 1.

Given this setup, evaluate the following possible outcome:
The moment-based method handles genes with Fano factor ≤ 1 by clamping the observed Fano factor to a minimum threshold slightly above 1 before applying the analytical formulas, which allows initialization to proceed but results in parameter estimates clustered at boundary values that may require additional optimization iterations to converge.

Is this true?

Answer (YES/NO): NO